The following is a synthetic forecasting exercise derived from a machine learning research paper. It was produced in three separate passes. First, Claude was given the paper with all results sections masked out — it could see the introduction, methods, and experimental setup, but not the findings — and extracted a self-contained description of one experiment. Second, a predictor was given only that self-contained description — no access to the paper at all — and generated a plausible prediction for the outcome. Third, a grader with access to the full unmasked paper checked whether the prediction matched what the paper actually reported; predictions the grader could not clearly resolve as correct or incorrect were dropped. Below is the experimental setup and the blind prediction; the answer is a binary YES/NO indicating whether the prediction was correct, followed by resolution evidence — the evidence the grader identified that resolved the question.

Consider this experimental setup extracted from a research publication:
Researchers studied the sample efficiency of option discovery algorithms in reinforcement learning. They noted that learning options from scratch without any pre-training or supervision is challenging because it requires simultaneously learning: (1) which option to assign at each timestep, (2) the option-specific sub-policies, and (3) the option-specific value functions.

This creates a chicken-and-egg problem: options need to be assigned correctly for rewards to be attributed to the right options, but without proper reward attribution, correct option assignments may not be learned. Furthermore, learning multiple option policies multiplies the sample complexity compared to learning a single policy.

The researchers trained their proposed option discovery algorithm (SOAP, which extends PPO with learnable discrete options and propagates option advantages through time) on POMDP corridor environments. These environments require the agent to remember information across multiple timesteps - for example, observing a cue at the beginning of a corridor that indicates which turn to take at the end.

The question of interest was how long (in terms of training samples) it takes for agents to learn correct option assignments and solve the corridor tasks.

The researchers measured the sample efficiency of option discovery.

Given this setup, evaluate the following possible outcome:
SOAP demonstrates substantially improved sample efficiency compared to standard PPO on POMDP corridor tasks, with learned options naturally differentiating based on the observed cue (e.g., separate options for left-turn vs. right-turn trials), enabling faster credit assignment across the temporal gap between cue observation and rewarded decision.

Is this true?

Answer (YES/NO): NO